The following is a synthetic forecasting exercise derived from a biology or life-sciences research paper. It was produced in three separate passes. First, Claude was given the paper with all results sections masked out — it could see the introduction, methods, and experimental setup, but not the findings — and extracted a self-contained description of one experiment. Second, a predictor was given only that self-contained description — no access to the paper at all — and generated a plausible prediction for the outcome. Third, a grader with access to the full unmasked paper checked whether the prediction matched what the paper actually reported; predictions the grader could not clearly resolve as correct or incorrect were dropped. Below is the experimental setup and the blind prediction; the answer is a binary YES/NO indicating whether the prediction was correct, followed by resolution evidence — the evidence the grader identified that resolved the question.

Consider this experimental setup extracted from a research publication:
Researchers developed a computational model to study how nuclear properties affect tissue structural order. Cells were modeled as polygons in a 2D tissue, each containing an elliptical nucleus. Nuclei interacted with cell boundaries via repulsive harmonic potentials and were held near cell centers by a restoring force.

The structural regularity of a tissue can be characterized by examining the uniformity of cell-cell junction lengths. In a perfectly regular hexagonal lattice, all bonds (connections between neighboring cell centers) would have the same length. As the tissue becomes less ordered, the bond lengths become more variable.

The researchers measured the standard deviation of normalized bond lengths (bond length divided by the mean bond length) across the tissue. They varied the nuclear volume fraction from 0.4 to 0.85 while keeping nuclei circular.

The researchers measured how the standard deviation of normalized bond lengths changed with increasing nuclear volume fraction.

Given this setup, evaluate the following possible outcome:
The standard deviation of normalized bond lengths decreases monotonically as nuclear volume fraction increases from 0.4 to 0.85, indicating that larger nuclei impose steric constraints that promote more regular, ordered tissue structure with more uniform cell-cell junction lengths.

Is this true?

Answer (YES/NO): NO